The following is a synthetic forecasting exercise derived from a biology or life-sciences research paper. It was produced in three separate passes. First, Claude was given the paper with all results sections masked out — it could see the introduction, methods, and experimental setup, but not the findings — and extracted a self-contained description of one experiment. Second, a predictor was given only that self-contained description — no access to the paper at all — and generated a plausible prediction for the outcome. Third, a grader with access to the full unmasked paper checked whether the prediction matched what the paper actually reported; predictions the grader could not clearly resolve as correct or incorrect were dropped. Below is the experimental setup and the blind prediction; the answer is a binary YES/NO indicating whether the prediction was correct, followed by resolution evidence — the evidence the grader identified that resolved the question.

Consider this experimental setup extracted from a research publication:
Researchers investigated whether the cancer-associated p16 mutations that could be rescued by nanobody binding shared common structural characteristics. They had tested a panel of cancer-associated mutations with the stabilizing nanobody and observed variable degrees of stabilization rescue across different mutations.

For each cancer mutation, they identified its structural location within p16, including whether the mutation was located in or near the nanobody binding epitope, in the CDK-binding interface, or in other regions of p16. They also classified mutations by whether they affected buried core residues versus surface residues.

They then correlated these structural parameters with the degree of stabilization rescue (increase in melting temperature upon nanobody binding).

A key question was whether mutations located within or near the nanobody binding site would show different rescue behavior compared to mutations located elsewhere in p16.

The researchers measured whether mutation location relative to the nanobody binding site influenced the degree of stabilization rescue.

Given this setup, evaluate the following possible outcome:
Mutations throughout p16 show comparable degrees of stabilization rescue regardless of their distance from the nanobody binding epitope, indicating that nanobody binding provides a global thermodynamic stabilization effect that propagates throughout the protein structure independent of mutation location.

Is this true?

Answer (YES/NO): NO